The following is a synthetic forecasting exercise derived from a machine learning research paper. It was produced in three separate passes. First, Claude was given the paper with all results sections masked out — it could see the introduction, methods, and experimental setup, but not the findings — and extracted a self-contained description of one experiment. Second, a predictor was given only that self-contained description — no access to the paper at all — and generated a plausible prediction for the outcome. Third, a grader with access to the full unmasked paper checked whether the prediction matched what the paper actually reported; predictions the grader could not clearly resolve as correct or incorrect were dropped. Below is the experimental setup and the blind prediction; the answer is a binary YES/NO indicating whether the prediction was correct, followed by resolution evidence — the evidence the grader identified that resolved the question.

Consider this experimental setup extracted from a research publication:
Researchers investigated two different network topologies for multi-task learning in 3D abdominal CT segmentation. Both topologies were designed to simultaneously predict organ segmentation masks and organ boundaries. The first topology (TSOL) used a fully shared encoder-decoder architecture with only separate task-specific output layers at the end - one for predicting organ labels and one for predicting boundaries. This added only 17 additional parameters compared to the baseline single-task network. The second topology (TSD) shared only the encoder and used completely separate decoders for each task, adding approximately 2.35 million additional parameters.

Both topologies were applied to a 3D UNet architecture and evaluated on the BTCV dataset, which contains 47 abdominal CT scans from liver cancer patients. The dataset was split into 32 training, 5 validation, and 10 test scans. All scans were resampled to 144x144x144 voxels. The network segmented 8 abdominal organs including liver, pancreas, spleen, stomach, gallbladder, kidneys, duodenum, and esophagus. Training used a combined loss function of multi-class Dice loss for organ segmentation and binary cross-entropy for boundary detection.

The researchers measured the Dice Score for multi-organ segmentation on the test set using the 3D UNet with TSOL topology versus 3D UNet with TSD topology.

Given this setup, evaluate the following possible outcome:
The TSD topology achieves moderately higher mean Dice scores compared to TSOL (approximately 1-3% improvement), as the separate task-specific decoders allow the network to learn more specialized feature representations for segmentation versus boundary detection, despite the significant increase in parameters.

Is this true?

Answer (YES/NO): NO